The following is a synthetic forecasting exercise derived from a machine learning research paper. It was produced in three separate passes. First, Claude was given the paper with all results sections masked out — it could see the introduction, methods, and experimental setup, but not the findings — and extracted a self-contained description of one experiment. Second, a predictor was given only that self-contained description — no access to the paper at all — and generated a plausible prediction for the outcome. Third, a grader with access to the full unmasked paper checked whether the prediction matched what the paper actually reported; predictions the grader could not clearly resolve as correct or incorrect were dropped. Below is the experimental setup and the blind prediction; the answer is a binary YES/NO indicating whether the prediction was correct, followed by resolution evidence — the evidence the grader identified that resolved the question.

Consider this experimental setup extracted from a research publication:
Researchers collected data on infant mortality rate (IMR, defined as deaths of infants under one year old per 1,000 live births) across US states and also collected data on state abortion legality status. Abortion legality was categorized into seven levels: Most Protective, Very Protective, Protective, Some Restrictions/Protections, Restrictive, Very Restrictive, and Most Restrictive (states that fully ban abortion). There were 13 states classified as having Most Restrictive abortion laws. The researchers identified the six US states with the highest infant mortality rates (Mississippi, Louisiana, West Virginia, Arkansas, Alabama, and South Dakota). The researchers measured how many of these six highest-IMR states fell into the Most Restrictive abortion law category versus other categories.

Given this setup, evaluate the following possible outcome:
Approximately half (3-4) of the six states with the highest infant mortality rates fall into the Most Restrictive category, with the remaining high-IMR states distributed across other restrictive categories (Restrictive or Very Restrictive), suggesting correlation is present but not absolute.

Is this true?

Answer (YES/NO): NO